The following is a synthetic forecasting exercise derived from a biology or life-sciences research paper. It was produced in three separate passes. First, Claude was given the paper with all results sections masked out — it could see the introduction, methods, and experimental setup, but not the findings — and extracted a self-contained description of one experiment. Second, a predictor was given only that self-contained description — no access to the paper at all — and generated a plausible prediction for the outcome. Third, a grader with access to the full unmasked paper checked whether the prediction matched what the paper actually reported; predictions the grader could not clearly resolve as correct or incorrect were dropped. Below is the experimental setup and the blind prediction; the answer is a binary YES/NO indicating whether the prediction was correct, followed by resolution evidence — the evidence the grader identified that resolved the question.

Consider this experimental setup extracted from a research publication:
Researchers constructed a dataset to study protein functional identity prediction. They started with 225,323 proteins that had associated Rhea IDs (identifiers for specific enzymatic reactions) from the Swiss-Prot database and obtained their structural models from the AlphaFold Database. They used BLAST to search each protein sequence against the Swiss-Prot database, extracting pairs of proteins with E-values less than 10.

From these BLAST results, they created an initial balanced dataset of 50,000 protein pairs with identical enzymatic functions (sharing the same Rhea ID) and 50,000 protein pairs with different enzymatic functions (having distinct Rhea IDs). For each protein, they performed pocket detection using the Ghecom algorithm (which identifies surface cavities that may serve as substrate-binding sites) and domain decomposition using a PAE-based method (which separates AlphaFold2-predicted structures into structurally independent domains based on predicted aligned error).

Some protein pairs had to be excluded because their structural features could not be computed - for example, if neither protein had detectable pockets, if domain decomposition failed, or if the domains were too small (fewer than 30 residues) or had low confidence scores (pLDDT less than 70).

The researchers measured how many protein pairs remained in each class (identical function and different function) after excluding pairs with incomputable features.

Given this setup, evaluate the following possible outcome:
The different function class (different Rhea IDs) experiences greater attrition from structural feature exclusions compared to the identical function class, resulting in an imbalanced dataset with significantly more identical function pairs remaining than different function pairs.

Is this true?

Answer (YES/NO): NO